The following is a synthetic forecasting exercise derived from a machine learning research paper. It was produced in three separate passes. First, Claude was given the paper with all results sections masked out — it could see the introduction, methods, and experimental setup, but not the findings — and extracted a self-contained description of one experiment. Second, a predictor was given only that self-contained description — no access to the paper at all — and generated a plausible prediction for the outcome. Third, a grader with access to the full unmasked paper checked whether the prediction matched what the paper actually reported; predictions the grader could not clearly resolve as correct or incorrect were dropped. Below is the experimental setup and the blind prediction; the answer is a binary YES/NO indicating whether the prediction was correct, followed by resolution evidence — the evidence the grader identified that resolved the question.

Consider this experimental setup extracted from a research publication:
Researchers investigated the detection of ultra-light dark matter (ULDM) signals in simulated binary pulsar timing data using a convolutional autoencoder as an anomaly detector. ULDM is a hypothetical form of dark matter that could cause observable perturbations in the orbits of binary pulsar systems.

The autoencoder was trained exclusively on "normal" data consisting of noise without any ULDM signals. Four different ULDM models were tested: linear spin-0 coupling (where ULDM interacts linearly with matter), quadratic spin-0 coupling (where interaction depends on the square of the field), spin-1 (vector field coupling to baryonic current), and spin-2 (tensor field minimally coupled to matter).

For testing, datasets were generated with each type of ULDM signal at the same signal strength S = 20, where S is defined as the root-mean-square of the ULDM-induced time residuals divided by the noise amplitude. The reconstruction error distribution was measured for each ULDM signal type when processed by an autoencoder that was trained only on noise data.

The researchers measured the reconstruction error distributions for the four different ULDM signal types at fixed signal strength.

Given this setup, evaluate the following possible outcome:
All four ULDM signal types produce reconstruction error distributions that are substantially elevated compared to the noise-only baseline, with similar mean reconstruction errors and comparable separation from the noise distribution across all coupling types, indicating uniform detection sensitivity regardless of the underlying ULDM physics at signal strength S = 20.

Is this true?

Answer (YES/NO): NO